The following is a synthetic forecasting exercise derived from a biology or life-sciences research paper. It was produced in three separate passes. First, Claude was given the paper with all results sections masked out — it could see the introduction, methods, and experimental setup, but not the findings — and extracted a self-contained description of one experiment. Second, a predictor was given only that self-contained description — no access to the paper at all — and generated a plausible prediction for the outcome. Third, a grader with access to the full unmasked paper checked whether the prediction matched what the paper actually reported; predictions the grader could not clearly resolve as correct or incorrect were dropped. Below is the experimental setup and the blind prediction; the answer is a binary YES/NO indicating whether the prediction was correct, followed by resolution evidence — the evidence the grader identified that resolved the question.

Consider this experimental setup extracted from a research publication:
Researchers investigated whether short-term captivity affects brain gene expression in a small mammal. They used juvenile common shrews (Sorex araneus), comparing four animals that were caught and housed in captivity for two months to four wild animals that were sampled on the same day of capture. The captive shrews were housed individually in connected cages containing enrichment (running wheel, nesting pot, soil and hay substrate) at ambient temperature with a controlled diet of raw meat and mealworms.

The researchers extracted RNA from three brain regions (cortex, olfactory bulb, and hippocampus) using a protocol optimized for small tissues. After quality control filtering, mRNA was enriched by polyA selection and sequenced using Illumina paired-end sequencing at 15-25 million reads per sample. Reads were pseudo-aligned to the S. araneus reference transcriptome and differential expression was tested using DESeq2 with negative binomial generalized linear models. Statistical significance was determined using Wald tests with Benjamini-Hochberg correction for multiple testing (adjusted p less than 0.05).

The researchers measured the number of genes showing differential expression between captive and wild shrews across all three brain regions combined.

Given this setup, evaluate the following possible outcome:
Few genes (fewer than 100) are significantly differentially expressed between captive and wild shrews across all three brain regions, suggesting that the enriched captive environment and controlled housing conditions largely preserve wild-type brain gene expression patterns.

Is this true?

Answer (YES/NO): NO